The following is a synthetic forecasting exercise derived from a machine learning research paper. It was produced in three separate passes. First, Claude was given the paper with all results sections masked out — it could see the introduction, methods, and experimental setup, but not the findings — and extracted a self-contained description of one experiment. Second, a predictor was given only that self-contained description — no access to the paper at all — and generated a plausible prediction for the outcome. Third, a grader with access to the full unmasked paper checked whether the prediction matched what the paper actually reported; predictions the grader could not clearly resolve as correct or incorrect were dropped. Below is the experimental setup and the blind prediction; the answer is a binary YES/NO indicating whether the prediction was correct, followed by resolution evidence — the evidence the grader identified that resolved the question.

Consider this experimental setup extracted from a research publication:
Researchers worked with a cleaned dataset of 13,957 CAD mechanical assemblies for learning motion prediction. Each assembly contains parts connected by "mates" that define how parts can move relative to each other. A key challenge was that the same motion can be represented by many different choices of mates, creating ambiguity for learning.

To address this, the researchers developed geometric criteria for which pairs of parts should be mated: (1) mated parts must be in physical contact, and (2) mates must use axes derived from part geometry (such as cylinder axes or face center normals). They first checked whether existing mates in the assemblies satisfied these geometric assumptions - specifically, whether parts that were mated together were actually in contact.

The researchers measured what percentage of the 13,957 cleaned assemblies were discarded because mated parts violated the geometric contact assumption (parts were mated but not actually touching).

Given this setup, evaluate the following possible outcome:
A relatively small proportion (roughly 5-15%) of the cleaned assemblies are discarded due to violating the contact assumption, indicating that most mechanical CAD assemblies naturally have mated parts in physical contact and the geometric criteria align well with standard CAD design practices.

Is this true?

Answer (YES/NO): NO